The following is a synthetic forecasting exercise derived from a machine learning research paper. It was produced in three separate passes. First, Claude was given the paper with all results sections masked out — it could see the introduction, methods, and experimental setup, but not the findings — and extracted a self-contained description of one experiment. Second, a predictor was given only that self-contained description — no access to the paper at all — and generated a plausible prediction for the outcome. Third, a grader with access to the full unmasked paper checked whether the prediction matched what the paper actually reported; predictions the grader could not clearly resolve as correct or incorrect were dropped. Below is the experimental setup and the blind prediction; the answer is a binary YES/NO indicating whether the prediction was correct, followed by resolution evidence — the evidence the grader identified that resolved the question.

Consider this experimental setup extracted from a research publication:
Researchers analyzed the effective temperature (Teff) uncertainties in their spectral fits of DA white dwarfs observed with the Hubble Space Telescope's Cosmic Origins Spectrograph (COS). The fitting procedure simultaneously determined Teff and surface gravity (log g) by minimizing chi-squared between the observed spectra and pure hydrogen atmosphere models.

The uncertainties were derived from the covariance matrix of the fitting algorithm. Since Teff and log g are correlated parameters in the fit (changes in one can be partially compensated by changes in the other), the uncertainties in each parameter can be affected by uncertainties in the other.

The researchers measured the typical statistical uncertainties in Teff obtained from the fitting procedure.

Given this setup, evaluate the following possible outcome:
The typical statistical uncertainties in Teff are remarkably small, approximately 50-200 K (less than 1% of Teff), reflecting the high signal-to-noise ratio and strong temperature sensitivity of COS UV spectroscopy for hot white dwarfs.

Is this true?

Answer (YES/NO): YES